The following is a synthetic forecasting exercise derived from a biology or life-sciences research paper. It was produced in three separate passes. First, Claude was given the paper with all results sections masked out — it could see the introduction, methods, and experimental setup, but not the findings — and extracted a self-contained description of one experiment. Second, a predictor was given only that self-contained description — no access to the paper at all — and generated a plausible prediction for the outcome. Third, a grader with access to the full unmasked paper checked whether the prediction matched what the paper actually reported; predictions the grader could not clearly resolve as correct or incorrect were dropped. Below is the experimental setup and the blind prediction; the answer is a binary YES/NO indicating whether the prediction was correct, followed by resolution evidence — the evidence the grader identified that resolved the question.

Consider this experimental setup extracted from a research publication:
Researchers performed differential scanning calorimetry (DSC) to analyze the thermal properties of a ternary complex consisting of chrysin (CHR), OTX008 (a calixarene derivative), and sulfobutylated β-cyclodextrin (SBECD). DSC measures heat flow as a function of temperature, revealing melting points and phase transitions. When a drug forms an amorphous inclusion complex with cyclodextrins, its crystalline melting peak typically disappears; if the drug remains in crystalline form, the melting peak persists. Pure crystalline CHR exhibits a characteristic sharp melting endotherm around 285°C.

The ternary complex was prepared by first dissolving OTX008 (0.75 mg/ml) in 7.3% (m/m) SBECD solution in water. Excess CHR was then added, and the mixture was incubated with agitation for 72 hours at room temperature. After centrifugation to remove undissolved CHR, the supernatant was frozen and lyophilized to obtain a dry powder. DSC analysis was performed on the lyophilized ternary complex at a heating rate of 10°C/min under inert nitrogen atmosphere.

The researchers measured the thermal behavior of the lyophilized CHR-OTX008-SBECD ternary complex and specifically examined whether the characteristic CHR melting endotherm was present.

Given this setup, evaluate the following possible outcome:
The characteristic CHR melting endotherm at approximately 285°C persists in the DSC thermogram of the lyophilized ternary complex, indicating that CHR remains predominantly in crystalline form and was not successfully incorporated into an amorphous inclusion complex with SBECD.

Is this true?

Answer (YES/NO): NO